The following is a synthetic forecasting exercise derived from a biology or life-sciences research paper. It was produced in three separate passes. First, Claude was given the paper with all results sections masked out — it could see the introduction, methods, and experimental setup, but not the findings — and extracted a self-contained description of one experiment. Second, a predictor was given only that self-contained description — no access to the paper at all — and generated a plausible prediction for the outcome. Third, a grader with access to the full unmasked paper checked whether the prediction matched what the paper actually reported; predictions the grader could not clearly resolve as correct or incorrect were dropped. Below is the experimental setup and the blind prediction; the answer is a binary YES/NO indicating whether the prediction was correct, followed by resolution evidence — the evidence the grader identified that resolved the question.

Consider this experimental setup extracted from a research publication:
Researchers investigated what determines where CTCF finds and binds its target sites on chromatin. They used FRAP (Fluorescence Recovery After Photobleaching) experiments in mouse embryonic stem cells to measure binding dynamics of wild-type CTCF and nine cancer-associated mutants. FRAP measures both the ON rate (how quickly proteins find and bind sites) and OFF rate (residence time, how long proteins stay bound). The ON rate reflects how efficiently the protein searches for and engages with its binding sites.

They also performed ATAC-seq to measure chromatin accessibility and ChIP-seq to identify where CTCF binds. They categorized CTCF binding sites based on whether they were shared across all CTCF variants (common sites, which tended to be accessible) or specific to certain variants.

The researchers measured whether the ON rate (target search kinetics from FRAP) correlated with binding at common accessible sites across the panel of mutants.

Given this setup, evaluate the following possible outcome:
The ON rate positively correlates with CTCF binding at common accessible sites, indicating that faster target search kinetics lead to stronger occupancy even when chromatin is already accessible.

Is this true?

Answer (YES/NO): NO